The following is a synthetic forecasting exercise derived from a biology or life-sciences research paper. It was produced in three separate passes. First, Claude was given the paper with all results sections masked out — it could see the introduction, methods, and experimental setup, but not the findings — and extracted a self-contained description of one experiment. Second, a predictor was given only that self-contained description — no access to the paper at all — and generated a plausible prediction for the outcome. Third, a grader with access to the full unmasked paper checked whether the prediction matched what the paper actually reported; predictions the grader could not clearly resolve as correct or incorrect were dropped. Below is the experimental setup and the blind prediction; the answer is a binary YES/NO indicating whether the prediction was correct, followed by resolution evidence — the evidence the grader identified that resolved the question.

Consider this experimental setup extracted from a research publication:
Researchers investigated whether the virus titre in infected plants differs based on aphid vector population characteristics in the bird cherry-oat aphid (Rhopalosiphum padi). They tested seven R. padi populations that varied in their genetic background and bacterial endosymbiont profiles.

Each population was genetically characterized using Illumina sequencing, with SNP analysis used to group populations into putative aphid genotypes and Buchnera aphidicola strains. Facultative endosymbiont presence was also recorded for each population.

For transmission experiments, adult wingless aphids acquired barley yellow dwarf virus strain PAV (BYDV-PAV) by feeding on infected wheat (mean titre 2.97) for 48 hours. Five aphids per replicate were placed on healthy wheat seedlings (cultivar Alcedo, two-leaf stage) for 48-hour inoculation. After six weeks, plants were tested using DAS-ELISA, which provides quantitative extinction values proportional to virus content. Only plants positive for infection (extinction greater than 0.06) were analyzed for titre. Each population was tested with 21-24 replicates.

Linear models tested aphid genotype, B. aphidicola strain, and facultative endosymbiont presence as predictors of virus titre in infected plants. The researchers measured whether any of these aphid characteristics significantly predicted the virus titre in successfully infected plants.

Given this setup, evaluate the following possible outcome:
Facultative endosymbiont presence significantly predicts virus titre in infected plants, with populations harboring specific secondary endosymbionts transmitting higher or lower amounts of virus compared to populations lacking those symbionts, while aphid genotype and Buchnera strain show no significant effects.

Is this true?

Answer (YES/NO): NO